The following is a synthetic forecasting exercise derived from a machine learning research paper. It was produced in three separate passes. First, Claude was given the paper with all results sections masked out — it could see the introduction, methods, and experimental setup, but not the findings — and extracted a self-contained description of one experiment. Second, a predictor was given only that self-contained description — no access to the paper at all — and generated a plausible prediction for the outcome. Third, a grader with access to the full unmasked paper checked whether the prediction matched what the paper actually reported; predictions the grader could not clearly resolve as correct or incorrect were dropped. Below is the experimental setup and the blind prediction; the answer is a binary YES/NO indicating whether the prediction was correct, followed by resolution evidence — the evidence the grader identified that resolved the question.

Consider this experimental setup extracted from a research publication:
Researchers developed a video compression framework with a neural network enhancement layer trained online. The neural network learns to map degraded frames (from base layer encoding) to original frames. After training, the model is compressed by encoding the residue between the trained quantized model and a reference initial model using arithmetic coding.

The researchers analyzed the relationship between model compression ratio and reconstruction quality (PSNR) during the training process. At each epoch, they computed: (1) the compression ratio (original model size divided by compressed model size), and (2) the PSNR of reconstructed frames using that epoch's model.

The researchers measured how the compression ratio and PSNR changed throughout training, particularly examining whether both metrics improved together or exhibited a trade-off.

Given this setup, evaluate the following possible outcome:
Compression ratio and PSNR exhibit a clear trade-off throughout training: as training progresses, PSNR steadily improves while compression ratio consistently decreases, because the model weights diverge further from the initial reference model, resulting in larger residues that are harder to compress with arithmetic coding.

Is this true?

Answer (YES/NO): NO